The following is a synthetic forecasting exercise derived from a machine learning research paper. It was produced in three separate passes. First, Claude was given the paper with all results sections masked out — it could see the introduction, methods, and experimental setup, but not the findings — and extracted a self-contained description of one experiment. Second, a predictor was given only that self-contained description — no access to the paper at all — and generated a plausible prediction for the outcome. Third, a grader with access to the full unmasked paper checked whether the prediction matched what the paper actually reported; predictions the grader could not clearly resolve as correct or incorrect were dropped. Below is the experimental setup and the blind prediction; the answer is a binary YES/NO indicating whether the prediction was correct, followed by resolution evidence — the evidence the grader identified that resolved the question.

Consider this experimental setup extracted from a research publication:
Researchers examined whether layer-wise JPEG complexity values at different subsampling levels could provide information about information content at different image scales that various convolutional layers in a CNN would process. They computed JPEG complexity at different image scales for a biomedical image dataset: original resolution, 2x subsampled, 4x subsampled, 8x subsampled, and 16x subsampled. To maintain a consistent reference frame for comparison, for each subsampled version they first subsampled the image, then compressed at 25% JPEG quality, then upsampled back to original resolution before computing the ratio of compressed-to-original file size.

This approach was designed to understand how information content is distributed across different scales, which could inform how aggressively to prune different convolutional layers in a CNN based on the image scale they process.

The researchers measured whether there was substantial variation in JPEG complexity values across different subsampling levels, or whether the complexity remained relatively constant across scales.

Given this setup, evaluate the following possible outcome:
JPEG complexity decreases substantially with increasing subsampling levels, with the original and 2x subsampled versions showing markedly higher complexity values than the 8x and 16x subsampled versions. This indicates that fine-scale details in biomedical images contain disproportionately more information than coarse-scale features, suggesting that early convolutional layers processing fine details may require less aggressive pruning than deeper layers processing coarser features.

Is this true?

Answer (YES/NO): YES